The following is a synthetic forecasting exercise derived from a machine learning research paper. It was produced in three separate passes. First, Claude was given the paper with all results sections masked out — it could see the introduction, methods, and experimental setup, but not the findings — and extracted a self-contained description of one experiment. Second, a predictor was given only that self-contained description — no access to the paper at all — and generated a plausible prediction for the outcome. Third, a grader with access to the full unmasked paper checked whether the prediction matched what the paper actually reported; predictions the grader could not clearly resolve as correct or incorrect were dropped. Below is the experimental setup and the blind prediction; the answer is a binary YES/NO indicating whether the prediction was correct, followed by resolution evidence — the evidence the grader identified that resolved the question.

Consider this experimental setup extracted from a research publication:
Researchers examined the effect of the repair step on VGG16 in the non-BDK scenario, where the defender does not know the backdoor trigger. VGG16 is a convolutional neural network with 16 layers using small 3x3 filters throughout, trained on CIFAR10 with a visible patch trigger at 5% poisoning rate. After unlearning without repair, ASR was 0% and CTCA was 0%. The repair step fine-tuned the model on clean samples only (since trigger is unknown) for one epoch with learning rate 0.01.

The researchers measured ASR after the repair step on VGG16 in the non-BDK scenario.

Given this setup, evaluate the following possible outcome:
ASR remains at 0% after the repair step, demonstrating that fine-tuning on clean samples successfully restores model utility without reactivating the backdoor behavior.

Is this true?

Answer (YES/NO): NO